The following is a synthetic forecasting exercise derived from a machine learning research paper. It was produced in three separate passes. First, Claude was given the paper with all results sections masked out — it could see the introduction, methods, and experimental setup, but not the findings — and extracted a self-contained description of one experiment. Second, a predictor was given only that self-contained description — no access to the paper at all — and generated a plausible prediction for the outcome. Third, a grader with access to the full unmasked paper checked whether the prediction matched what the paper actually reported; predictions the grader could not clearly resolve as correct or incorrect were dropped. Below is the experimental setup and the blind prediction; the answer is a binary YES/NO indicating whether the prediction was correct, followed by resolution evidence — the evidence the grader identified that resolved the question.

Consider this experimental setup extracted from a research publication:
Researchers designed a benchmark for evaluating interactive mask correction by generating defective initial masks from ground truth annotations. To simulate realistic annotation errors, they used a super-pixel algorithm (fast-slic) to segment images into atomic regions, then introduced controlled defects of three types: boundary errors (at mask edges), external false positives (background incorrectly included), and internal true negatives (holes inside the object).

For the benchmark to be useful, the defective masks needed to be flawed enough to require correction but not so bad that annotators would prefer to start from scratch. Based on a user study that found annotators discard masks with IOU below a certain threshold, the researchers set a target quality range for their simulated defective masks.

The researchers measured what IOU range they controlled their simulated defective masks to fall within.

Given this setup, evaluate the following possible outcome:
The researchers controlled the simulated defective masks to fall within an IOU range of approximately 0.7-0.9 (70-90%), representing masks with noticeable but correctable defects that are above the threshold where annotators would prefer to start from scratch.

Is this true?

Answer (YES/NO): NO